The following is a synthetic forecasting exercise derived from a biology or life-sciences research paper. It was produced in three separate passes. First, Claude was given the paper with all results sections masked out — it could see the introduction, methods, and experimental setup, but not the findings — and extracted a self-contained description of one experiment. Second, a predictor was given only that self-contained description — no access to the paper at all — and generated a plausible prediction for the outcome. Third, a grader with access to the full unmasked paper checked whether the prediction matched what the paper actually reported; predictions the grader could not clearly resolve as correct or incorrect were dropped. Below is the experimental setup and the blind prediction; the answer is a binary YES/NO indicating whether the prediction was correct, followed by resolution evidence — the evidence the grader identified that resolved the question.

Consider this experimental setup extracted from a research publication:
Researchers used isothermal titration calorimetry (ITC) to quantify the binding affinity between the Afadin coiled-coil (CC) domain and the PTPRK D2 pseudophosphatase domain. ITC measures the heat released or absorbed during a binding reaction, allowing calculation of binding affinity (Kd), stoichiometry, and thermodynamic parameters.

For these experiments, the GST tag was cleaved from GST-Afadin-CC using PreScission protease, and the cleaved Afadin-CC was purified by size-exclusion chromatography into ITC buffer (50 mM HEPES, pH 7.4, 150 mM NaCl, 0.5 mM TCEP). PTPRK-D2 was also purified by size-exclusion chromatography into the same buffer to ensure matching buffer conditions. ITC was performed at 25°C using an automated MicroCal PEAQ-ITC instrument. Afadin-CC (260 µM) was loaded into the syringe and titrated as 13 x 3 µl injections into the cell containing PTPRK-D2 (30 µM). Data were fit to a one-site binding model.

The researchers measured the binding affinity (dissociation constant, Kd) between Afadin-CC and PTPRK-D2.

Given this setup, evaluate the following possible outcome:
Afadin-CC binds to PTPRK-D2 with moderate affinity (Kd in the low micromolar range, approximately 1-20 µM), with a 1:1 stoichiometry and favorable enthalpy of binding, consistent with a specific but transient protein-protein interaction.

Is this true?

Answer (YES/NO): YES